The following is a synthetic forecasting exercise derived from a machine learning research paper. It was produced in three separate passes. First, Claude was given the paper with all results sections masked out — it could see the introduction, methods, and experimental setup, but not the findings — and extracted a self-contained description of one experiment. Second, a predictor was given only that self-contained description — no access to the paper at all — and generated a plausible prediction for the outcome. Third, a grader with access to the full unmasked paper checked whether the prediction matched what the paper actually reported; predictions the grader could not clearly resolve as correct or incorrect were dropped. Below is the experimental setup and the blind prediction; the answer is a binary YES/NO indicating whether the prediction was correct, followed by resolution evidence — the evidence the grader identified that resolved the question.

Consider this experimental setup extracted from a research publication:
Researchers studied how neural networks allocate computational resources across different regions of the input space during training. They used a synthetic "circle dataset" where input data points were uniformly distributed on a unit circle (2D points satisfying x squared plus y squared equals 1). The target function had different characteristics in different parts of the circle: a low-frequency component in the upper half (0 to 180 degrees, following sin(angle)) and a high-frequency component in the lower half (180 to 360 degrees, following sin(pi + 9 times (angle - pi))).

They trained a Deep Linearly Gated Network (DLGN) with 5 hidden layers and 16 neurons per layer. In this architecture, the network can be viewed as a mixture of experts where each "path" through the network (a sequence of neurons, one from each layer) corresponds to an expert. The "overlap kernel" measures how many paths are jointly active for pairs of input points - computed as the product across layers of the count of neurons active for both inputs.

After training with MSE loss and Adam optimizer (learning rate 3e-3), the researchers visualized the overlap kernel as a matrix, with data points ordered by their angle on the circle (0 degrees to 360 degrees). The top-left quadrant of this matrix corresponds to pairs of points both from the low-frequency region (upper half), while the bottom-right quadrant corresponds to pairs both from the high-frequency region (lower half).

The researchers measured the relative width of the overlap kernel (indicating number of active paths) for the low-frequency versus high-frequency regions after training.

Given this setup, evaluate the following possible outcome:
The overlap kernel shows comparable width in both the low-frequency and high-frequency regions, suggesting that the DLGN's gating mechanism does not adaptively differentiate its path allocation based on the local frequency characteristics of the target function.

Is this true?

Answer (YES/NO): NO